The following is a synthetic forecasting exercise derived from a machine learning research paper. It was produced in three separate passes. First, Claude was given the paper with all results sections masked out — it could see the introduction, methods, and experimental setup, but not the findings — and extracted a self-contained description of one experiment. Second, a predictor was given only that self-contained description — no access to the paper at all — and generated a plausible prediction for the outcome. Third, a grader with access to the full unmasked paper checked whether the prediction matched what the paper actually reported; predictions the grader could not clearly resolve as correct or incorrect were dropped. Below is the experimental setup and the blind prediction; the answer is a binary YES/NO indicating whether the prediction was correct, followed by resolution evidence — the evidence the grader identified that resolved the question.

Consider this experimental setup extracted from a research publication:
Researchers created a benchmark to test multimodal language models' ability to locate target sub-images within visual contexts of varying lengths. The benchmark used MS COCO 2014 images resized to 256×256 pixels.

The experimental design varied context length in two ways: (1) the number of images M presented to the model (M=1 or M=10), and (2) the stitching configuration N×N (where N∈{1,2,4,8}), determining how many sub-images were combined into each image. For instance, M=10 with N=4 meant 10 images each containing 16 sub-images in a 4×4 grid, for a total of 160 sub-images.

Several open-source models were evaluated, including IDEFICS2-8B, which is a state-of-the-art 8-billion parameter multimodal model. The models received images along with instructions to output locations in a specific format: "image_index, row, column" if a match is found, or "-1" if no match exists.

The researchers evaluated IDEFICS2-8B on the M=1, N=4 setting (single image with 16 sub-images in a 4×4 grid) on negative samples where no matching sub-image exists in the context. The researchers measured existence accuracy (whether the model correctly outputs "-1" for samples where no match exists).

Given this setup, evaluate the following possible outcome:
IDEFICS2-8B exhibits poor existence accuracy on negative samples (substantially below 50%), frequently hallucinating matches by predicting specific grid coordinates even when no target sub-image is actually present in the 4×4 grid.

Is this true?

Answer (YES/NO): NO